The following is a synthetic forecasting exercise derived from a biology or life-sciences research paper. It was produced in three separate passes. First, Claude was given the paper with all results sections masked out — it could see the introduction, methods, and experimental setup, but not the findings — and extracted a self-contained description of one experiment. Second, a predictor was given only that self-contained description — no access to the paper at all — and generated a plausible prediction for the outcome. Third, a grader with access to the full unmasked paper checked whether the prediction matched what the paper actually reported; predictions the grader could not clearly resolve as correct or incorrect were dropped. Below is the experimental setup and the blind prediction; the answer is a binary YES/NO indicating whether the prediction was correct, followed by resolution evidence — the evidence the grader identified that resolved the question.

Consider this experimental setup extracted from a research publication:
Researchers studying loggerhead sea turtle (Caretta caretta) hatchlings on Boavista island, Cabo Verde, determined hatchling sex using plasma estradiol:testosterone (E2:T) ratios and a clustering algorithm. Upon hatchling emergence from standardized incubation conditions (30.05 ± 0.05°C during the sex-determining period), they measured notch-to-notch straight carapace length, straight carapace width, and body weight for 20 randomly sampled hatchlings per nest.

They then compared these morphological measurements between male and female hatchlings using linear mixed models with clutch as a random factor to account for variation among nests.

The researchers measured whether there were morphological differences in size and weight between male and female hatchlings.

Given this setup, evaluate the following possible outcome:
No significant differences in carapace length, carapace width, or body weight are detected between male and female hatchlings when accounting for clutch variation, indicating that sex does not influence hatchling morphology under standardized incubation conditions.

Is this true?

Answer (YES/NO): YES